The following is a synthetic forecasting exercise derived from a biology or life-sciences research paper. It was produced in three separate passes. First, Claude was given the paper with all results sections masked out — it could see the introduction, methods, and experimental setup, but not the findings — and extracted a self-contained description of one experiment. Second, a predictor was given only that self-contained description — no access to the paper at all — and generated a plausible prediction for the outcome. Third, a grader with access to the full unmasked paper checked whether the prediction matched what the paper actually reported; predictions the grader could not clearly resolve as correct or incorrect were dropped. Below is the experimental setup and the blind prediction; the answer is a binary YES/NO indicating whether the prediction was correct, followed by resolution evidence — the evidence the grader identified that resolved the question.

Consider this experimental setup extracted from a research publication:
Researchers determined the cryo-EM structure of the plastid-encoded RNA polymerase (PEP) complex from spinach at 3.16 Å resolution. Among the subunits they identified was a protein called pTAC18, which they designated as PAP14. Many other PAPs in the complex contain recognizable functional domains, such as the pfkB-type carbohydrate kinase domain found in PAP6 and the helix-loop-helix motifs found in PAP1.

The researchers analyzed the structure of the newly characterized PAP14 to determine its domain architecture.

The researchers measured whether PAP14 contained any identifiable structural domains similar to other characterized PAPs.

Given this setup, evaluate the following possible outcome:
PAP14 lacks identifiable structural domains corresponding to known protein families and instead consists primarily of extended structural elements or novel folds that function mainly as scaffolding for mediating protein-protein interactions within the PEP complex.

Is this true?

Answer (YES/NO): NO